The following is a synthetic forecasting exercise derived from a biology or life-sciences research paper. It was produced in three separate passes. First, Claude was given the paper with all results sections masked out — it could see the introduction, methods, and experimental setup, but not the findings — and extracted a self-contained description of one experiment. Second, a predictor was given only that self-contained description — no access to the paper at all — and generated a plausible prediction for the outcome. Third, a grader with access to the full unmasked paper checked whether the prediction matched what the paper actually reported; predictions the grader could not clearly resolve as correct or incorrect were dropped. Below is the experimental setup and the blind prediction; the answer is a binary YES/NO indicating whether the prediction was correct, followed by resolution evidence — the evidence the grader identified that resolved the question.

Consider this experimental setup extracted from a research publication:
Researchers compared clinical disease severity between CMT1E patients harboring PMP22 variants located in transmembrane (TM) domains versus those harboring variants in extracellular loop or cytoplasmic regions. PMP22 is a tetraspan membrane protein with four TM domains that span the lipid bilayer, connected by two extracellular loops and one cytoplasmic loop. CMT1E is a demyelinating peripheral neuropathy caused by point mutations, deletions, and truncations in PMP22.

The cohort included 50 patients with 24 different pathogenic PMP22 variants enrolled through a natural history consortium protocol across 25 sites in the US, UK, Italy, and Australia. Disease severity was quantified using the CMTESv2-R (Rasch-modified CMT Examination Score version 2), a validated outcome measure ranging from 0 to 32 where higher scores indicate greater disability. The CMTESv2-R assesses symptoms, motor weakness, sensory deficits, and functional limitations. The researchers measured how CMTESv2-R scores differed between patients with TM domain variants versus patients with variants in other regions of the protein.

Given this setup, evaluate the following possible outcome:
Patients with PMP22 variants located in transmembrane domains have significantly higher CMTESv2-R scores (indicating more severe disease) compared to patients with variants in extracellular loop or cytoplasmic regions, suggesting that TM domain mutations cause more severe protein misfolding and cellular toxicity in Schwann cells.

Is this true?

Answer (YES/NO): YES